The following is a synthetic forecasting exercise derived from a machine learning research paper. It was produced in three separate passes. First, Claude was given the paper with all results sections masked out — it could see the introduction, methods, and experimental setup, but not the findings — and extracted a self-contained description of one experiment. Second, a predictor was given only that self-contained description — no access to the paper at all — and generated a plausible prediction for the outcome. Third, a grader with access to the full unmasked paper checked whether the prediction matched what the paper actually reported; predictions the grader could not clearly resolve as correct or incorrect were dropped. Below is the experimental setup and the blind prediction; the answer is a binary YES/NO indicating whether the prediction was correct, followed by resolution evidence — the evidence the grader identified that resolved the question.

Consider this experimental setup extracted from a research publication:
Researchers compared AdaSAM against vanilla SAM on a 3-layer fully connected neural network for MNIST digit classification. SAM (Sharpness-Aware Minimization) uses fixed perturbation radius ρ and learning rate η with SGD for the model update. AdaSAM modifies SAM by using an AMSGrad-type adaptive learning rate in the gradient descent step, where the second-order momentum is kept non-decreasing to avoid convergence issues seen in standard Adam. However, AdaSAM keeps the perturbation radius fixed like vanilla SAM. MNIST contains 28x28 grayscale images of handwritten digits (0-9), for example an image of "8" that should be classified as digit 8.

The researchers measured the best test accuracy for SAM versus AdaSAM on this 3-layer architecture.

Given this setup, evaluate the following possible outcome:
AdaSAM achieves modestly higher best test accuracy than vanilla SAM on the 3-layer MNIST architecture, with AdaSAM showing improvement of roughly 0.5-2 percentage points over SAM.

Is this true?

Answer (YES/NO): NO